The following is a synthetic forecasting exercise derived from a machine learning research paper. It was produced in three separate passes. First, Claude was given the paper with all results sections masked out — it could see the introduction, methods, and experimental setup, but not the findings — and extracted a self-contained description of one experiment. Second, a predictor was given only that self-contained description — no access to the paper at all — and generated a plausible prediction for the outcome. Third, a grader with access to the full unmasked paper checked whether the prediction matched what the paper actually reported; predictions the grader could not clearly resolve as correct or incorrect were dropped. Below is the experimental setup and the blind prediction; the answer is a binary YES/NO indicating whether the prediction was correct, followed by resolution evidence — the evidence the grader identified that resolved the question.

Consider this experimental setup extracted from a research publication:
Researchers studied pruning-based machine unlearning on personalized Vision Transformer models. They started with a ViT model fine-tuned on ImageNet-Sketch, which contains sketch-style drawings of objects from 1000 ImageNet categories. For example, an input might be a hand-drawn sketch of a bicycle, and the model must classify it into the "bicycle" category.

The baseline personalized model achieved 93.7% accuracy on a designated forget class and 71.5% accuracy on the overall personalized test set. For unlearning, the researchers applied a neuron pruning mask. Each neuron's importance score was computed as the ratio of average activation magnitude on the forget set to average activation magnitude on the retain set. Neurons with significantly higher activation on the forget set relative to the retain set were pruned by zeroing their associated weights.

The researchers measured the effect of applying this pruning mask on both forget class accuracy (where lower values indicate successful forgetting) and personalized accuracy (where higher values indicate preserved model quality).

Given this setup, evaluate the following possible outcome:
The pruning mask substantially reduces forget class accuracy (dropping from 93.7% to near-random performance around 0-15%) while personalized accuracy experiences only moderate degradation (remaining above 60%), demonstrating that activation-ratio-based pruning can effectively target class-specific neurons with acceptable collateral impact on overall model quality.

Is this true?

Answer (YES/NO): NO